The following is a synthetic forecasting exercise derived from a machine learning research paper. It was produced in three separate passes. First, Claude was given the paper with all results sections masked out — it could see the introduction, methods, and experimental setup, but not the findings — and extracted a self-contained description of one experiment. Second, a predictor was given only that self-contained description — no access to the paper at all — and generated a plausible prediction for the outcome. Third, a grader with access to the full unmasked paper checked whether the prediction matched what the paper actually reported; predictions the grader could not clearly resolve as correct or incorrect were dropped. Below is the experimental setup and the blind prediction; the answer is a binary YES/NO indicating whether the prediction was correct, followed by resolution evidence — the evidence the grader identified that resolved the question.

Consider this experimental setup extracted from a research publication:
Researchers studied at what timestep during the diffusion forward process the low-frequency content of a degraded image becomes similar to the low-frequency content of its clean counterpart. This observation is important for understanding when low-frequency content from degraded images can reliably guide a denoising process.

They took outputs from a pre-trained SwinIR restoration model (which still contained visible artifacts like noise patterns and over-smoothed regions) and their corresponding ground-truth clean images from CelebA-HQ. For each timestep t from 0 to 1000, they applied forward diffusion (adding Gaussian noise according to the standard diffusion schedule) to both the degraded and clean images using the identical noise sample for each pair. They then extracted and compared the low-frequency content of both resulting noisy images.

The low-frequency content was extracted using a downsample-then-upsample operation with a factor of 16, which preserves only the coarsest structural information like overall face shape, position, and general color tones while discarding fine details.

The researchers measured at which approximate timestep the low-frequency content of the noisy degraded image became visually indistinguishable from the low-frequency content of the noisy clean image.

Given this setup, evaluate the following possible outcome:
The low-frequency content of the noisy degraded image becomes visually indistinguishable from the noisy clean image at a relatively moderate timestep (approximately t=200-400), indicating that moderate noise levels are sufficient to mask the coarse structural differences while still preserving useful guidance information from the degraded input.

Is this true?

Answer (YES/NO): NO